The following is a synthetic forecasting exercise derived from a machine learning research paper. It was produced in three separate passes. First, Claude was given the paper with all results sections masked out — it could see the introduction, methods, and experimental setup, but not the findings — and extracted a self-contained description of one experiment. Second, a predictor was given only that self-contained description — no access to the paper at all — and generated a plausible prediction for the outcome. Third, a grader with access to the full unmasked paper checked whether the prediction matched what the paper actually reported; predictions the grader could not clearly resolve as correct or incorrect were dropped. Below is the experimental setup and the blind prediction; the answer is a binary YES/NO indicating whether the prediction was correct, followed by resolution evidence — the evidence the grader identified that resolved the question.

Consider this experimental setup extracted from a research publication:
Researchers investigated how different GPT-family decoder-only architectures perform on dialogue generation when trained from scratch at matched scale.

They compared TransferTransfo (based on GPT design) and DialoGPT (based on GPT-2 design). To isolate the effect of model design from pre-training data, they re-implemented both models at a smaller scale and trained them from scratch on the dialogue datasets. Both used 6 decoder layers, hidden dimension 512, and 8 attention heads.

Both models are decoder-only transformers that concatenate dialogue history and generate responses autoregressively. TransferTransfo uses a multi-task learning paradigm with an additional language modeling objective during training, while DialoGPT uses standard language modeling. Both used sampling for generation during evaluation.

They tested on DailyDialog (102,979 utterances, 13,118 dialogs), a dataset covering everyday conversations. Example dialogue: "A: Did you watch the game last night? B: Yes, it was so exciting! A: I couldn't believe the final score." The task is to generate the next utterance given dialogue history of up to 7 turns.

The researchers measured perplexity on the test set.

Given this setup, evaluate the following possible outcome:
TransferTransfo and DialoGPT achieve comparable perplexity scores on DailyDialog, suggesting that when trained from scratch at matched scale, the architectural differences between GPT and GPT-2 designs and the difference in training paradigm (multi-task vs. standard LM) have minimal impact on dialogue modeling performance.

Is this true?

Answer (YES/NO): NO